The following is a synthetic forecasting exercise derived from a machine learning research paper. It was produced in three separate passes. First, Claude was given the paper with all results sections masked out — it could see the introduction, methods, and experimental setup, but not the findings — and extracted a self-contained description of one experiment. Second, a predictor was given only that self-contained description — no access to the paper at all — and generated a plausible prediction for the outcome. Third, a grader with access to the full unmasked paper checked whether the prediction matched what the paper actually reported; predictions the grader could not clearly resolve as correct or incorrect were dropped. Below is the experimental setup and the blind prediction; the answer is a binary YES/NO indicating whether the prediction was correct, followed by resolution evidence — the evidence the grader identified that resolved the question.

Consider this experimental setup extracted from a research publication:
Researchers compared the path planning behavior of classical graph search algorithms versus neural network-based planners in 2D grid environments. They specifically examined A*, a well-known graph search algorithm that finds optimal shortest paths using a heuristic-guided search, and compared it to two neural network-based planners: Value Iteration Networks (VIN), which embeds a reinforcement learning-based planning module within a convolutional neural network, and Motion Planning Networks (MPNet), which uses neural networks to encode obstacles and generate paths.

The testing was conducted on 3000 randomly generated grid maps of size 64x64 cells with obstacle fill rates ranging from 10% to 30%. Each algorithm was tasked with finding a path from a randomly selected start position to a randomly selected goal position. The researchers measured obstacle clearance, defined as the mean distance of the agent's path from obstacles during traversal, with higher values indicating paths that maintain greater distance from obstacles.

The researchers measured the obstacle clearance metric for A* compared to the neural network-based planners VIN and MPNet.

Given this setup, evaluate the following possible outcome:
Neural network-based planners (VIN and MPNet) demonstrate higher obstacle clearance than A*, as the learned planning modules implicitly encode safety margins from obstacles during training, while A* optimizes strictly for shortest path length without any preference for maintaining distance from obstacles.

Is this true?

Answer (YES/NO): YES